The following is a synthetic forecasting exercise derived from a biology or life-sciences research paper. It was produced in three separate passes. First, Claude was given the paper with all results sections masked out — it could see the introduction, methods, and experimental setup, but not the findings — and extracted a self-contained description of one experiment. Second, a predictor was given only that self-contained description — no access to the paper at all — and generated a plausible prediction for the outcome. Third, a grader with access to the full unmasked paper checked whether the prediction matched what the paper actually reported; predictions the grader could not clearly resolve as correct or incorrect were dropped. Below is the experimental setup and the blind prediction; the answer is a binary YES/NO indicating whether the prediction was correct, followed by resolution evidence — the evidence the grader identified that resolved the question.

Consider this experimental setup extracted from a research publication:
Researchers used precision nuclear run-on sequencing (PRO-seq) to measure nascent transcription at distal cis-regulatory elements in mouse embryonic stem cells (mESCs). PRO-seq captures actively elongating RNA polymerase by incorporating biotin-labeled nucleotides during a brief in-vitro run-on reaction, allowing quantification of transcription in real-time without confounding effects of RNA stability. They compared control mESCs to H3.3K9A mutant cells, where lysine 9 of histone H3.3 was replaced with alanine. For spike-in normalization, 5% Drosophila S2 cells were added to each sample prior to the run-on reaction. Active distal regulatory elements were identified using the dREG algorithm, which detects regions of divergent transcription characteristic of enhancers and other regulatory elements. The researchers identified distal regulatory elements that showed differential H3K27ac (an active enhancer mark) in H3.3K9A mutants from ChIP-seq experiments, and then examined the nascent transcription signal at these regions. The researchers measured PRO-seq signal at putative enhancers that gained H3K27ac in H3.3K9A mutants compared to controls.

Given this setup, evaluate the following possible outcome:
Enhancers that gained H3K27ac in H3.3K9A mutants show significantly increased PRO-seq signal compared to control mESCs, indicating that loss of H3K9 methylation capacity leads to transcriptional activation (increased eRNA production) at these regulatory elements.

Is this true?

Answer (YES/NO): YES